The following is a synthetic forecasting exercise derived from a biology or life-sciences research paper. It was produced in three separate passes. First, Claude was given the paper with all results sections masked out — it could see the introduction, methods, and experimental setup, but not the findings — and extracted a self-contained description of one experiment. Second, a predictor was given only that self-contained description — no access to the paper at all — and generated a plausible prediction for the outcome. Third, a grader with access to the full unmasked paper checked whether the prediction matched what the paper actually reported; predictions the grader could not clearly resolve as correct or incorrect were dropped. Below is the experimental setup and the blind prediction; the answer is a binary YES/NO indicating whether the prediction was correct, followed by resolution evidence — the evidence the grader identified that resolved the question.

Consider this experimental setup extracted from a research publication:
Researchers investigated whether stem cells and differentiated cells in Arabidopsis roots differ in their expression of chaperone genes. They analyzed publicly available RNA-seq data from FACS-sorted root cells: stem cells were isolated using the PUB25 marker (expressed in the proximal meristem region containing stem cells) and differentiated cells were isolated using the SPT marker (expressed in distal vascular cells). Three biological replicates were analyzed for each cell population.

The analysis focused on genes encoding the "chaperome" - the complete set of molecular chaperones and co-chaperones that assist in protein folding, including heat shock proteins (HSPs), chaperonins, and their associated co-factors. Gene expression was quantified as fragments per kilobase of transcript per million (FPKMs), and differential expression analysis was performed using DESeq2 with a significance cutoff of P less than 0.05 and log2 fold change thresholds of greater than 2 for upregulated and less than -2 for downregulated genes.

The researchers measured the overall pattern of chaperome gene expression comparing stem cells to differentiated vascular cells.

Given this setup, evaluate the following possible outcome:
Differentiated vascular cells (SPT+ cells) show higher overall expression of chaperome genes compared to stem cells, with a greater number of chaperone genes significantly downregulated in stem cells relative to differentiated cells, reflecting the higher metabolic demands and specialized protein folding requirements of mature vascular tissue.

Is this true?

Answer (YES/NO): NO